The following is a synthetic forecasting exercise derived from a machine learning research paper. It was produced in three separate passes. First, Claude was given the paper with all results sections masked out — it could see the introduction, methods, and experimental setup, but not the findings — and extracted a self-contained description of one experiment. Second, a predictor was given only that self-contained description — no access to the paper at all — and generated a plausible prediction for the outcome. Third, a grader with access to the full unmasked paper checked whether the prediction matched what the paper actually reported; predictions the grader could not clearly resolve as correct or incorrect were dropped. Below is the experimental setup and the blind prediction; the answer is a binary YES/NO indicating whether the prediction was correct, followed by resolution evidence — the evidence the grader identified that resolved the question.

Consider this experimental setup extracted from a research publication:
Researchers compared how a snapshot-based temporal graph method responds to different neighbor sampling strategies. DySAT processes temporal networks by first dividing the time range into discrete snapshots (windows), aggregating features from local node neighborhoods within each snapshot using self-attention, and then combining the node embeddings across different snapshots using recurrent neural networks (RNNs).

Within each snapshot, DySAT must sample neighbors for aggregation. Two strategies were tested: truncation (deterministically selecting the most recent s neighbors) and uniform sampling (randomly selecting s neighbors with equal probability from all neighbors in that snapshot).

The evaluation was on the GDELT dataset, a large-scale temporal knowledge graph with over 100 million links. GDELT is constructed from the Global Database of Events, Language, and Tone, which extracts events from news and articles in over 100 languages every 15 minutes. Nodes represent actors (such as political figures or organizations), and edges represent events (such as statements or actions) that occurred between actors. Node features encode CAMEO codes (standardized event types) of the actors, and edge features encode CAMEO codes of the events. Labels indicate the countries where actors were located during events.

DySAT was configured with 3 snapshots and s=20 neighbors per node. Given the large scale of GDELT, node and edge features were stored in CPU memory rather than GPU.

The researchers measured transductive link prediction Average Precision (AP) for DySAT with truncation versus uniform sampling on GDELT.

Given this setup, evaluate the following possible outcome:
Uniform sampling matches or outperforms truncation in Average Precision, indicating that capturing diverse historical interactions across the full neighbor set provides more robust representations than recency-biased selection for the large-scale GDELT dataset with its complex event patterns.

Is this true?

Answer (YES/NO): YES